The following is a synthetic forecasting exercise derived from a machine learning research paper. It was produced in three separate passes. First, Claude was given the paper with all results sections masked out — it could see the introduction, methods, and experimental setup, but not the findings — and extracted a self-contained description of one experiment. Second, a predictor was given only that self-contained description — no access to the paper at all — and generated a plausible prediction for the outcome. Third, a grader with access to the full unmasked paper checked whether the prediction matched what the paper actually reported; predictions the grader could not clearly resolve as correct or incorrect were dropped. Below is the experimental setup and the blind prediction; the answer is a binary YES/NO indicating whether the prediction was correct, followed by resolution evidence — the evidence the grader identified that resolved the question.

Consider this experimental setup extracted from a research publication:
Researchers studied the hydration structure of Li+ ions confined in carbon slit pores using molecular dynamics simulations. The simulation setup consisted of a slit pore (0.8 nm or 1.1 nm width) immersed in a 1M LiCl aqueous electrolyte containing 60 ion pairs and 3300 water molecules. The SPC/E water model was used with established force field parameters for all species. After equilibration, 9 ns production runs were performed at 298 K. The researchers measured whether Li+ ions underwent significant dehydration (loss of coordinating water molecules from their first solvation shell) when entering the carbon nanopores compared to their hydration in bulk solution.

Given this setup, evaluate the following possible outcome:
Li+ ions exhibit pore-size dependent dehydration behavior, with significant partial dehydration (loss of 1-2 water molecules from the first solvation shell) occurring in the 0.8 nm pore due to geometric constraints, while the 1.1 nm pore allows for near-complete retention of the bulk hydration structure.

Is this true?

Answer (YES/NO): NO